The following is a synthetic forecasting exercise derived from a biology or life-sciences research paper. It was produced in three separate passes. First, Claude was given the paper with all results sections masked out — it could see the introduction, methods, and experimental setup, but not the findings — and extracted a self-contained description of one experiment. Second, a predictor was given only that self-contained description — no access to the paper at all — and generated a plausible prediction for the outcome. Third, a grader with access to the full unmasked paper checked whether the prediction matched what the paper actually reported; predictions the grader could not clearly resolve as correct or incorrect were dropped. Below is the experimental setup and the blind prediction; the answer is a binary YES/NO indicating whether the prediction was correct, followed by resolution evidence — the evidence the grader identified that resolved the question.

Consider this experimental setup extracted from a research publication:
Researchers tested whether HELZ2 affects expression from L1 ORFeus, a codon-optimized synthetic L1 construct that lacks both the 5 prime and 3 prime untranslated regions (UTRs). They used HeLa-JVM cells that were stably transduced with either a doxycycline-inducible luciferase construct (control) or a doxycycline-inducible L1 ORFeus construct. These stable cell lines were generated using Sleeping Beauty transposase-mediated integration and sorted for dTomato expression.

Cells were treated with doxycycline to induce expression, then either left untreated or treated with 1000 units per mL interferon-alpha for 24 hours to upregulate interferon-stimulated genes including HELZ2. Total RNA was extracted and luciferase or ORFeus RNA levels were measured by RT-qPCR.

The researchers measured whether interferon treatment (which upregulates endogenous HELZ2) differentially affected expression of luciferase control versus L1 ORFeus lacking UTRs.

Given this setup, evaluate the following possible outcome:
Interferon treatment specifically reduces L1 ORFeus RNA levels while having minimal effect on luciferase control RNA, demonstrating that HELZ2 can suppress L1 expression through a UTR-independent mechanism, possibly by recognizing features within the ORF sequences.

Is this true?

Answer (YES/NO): NO